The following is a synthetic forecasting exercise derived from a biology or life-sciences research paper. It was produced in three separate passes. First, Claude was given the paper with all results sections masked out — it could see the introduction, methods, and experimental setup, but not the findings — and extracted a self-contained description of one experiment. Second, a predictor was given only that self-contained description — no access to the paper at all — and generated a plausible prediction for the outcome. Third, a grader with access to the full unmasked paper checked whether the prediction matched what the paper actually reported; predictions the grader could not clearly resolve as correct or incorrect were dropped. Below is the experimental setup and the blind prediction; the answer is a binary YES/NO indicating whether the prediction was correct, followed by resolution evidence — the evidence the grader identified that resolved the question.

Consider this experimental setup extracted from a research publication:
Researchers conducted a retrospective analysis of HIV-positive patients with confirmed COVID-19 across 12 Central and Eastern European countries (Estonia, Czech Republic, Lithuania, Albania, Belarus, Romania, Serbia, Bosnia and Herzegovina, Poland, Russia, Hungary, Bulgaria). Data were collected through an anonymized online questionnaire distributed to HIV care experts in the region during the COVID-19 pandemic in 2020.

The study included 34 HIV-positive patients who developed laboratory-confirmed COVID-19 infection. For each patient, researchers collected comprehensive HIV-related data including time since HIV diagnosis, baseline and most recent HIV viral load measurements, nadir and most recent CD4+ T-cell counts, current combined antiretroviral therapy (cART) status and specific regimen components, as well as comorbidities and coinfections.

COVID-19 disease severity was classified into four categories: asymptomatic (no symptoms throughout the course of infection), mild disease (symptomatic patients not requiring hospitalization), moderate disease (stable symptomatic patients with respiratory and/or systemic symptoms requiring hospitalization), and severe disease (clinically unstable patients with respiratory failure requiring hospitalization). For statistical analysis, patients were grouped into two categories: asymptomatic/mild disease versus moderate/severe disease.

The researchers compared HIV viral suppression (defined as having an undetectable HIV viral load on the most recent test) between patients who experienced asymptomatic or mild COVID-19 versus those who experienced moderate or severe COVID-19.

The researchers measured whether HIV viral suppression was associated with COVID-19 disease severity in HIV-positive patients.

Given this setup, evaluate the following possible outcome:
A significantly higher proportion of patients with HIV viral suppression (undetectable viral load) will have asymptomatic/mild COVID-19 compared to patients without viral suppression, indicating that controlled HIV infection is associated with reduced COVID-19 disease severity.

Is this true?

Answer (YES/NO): NO